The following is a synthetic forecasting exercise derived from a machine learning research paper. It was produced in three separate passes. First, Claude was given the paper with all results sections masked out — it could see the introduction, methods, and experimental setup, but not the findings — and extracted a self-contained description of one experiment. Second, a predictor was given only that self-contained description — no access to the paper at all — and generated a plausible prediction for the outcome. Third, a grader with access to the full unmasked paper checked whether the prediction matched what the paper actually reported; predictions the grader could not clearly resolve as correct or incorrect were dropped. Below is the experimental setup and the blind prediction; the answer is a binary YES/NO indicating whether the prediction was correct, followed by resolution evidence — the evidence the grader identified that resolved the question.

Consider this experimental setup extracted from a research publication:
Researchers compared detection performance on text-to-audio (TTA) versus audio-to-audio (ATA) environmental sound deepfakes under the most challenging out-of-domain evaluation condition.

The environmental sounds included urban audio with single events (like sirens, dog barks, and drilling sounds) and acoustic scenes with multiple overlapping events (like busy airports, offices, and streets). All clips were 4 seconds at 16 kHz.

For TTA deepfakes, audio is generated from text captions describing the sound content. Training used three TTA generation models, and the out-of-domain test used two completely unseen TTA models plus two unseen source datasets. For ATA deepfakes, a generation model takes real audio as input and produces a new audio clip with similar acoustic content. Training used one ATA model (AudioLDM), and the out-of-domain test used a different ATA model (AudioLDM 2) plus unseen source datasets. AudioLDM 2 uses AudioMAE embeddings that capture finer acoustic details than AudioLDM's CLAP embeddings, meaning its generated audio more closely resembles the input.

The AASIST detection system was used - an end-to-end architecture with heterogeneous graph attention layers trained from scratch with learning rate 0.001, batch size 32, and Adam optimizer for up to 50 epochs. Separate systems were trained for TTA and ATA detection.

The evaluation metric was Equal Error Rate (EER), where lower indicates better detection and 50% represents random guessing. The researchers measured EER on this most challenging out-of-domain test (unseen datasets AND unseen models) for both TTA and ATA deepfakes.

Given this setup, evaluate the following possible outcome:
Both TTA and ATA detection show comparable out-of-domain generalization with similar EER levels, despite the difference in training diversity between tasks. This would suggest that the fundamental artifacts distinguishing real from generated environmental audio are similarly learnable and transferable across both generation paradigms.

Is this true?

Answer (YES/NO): NO